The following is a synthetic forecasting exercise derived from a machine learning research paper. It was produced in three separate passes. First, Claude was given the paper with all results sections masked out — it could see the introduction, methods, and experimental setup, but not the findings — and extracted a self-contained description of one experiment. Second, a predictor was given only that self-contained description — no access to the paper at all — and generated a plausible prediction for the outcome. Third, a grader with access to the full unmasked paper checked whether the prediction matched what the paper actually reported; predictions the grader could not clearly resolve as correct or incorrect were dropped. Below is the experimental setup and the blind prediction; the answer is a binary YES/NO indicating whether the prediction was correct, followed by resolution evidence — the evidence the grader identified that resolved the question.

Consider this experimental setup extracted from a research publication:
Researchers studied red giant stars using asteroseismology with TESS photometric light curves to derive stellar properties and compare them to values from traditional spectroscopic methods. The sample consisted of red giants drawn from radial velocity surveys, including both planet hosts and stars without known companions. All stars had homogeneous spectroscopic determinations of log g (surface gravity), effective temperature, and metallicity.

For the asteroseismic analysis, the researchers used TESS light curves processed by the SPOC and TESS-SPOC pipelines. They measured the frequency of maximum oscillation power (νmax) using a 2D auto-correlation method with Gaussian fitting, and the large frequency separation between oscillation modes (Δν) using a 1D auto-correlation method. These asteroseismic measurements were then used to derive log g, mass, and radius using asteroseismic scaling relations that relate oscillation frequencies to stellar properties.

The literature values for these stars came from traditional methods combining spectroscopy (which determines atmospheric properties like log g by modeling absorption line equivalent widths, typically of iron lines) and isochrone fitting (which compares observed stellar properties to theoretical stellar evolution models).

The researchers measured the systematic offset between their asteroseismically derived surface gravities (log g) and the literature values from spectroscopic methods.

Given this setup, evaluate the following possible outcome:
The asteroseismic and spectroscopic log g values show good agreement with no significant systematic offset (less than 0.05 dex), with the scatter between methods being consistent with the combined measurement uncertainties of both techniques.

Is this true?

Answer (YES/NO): NO